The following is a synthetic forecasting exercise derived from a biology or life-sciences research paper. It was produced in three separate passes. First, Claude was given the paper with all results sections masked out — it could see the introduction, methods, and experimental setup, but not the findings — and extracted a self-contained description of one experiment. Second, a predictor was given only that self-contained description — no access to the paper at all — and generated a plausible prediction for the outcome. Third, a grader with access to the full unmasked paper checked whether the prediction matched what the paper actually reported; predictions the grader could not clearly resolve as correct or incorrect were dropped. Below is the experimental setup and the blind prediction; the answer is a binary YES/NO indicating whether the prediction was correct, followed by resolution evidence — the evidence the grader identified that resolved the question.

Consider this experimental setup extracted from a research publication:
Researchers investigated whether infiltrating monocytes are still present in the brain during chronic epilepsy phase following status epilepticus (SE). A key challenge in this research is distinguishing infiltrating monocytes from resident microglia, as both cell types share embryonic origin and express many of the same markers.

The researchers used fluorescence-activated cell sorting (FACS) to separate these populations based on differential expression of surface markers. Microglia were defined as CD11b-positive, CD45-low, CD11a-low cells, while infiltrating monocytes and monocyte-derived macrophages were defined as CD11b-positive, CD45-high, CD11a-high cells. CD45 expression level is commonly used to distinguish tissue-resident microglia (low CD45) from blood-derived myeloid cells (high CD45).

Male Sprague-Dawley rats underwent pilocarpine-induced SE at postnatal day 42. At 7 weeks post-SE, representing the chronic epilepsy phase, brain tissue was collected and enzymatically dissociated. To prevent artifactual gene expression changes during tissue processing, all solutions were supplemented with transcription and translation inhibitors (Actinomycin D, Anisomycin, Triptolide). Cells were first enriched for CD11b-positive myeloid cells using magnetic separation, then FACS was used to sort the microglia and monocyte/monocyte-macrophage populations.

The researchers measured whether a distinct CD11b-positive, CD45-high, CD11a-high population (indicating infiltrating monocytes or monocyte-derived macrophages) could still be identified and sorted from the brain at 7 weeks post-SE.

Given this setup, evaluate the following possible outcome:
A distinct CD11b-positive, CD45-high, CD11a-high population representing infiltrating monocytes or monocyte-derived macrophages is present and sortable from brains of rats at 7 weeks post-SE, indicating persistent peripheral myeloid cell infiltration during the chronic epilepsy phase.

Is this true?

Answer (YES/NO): YES